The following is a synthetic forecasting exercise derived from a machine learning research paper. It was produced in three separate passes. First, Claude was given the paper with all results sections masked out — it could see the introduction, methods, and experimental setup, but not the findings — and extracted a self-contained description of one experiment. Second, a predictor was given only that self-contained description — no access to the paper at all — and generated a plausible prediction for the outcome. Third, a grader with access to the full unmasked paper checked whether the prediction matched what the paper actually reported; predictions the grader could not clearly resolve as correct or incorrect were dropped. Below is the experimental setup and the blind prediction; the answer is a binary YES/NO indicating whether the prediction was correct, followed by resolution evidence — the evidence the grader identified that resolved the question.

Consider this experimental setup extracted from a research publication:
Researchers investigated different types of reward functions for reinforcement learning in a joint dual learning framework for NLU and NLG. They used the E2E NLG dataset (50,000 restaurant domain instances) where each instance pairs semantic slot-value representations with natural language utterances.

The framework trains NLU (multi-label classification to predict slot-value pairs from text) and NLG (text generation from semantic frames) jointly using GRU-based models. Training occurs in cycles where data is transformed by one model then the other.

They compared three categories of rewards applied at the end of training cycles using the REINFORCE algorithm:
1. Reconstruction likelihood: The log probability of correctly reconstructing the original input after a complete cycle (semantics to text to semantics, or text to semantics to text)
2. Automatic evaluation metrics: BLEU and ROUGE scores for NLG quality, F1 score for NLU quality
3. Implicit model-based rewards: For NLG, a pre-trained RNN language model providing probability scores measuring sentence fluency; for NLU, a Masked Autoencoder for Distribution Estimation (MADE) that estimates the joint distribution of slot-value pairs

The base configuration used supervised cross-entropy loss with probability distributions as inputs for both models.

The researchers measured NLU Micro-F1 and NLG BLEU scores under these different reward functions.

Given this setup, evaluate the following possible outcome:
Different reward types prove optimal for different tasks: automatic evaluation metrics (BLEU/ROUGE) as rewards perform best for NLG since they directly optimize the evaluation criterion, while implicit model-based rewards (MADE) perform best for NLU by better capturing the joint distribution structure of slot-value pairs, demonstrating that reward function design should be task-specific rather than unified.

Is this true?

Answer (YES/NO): YES